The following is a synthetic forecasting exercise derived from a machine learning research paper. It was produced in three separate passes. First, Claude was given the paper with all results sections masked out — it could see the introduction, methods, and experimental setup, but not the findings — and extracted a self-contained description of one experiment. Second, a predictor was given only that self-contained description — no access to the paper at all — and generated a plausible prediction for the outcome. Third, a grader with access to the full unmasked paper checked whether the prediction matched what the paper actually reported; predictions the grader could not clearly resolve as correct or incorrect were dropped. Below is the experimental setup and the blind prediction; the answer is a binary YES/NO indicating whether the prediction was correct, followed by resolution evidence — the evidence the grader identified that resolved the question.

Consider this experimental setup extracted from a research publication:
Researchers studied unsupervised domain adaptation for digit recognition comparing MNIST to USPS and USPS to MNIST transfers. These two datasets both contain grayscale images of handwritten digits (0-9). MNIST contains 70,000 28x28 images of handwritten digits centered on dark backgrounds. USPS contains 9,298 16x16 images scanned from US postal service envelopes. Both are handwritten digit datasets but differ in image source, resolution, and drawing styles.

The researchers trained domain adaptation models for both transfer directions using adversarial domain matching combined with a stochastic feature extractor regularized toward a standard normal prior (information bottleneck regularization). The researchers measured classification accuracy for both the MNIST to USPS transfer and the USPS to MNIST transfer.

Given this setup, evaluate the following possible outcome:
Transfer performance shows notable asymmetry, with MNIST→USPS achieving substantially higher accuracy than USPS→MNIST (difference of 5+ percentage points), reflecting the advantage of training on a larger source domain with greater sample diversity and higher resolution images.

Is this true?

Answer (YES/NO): NO